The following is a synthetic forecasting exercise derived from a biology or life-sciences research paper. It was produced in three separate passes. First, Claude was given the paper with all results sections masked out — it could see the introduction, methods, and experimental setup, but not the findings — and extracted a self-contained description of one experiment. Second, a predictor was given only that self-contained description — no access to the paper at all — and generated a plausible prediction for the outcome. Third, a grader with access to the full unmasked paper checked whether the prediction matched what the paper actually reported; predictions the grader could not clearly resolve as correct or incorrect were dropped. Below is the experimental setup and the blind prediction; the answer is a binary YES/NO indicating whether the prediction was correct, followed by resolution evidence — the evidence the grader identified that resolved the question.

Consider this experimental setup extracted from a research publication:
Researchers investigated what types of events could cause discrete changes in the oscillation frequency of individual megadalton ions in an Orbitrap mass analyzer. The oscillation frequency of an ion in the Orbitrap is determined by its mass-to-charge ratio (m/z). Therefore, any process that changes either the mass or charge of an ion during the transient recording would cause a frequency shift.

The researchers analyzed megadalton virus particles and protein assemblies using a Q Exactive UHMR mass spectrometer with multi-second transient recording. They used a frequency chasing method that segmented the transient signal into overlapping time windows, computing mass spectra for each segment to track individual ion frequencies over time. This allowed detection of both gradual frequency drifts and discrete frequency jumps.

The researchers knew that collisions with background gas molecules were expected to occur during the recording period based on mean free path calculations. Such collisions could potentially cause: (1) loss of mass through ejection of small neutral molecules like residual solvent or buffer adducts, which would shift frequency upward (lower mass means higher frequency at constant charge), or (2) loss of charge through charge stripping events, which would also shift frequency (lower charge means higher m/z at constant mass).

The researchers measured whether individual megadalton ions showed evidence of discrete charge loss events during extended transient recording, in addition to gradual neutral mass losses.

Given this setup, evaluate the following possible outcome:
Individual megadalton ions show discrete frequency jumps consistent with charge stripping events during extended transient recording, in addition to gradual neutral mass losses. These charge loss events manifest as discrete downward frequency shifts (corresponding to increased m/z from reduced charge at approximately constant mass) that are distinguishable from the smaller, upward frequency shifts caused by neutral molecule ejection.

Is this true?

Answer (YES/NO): YES